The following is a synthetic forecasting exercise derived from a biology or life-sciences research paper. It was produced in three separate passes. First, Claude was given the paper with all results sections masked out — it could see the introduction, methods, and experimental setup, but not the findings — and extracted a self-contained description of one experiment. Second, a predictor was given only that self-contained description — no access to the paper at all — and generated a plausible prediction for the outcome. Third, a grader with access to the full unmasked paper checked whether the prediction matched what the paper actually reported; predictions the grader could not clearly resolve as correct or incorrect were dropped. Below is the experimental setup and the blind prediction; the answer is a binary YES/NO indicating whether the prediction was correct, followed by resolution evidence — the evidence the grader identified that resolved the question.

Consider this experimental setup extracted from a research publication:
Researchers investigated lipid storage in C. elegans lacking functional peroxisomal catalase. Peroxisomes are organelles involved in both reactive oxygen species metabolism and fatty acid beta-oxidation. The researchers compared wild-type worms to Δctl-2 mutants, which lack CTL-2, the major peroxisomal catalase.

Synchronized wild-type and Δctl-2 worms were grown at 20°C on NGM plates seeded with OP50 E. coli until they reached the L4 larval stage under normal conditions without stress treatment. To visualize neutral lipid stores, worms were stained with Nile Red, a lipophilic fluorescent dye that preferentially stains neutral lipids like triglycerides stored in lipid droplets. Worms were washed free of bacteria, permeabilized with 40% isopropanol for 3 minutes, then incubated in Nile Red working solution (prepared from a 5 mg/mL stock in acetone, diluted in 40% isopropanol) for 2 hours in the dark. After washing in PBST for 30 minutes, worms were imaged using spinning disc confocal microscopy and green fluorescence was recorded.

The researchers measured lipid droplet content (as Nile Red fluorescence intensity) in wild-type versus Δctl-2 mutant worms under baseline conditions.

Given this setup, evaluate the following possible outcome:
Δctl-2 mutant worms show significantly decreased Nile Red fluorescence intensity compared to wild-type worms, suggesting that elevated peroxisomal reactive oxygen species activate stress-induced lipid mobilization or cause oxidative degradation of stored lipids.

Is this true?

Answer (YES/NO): NO